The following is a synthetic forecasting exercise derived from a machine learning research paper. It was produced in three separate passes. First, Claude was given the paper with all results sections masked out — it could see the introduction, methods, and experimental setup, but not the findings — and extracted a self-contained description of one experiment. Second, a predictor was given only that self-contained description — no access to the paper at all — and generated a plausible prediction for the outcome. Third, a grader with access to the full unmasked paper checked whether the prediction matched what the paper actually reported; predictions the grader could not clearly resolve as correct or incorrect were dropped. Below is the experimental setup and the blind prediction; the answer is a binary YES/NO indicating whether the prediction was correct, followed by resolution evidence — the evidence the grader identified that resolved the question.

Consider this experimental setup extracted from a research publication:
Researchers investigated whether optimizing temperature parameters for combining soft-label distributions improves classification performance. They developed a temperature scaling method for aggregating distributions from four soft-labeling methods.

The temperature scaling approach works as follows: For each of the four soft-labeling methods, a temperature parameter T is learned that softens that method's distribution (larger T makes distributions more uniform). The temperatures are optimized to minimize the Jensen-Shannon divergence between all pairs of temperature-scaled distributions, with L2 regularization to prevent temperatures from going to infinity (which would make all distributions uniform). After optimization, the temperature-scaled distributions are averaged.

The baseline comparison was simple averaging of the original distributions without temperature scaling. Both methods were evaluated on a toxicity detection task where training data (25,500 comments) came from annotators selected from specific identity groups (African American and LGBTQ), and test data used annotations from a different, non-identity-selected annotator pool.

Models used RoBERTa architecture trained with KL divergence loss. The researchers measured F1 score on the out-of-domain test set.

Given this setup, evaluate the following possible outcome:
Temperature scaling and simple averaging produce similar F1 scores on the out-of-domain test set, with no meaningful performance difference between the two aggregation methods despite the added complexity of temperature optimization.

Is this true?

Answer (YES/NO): YES